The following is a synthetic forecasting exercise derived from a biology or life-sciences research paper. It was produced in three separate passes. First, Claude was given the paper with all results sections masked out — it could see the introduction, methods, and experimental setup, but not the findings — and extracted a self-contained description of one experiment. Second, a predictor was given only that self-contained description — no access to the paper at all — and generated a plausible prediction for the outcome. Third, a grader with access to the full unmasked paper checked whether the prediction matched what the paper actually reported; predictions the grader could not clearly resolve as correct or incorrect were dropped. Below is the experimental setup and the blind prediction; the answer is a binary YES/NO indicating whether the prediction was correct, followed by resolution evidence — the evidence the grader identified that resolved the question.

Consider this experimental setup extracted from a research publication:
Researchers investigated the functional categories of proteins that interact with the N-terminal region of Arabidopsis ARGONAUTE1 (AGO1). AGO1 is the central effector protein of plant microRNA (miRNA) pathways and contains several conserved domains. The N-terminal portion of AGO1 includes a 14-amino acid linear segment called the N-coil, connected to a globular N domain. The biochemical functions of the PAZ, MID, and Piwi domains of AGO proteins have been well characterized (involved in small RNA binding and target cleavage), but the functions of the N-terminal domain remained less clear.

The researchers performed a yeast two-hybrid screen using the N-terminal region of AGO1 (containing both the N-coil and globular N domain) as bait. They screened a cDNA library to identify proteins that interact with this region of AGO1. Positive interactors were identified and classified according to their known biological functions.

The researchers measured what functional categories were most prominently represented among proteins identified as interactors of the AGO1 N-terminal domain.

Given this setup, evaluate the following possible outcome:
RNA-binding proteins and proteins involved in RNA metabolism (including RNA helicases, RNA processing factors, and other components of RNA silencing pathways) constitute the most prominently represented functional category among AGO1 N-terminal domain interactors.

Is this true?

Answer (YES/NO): NO